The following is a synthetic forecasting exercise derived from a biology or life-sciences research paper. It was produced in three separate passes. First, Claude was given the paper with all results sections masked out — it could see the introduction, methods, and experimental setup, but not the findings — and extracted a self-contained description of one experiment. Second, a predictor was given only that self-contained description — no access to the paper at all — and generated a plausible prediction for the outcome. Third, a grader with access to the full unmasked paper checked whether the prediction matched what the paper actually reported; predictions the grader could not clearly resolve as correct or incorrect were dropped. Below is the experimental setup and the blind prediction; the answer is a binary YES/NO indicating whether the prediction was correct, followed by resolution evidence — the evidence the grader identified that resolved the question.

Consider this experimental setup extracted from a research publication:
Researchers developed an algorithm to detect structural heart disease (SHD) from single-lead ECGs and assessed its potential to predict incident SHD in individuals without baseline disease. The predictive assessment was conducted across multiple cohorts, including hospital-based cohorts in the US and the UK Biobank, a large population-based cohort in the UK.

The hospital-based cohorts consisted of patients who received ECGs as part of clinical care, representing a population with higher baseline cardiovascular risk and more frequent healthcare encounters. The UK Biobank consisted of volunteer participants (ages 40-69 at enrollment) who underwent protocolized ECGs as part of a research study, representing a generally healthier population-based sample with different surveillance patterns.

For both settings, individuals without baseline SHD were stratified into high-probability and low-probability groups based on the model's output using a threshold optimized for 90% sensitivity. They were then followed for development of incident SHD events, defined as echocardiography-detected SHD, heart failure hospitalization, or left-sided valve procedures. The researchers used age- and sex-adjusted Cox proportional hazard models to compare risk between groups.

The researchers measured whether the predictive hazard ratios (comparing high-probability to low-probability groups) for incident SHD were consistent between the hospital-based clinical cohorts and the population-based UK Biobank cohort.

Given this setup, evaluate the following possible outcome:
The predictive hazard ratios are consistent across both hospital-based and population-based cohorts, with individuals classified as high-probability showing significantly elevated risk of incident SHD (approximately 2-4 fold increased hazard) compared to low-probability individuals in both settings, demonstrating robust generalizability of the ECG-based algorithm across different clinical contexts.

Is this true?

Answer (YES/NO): YES